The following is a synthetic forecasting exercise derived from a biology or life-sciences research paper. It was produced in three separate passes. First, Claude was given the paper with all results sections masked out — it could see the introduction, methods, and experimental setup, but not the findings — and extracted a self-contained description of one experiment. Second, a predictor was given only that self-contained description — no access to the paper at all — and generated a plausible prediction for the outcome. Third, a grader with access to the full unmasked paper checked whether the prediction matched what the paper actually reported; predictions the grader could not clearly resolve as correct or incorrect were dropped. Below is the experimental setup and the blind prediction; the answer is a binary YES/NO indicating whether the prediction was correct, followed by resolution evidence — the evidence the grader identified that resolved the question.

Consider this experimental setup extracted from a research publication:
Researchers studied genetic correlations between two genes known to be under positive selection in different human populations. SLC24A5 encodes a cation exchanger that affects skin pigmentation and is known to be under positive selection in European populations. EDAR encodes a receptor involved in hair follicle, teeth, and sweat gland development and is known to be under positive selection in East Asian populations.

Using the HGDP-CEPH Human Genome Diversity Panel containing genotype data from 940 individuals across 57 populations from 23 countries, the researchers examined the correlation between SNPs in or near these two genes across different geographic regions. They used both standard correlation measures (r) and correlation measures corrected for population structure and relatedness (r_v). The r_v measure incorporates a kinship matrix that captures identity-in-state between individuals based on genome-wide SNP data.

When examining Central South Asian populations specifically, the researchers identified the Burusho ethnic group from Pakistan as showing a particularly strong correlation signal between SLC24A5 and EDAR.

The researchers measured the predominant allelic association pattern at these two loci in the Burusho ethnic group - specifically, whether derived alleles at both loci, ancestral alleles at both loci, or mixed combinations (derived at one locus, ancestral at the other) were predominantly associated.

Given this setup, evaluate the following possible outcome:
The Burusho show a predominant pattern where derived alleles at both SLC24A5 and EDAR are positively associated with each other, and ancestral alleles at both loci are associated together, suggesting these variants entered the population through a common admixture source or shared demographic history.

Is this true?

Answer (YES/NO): NO